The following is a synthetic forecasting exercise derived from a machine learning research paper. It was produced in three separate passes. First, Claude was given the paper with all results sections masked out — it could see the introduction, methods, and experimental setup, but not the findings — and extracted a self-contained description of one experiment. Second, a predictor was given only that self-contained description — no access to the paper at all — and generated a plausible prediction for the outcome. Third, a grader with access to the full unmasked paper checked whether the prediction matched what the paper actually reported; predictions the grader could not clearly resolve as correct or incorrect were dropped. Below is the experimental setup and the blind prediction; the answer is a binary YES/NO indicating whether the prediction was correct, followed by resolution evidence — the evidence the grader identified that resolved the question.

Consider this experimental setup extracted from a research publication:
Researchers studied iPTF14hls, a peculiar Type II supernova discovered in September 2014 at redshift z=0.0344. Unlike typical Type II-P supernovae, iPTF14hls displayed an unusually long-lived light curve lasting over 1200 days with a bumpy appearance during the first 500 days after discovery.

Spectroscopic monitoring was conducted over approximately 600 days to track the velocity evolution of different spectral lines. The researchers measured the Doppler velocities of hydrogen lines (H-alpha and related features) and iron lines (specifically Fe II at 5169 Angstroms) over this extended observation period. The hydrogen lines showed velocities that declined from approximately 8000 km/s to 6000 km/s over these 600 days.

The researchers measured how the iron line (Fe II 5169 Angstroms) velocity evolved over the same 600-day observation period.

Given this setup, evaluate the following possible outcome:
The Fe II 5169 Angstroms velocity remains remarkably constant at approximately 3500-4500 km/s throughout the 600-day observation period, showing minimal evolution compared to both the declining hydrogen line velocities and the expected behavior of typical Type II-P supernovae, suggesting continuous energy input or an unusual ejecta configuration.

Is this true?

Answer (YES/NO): YES